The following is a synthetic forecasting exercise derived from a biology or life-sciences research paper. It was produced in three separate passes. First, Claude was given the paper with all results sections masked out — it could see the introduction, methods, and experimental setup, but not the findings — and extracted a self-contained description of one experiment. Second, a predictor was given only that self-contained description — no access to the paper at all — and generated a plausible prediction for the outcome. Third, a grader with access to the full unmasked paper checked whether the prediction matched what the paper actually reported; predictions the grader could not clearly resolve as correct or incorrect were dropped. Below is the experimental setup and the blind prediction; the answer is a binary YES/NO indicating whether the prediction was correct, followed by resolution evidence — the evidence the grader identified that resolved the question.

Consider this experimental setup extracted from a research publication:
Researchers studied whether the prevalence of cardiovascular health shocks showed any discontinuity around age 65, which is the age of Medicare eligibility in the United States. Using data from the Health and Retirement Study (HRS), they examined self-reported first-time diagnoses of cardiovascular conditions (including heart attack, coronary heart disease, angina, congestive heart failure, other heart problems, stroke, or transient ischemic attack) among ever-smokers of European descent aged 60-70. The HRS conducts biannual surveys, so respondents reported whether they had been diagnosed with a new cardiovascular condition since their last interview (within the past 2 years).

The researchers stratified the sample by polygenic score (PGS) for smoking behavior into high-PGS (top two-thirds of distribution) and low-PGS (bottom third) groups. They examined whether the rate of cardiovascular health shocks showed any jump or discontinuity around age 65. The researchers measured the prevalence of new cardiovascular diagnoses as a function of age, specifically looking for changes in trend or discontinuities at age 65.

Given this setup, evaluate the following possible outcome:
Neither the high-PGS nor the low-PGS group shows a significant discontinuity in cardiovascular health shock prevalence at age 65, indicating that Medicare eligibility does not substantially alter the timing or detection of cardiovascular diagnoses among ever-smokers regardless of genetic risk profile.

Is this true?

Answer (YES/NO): YES